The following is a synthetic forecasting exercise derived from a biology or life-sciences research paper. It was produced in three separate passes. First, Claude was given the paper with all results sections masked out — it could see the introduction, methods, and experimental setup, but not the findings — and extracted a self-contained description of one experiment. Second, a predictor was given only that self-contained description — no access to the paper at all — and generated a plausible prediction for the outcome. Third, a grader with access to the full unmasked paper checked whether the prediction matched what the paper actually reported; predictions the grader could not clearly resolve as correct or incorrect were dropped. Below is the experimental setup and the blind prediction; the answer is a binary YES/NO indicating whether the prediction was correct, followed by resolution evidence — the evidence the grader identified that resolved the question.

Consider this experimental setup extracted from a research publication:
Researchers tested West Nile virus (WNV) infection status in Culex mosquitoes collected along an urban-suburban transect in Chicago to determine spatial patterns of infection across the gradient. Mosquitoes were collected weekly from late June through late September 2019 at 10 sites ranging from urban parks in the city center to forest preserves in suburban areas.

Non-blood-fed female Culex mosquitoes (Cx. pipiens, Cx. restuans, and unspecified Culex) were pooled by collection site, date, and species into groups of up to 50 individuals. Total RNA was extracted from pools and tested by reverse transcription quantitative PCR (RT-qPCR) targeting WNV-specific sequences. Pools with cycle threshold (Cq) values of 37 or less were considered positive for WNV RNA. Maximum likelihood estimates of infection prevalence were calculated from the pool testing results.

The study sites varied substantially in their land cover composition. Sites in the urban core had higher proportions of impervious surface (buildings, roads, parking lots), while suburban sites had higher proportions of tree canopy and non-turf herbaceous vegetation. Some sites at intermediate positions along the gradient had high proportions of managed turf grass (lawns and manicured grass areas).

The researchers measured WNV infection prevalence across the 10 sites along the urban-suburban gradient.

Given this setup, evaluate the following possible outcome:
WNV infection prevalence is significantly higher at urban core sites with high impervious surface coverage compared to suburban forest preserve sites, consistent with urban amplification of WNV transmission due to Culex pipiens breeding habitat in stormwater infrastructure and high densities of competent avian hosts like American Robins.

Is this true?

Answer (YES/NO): NO